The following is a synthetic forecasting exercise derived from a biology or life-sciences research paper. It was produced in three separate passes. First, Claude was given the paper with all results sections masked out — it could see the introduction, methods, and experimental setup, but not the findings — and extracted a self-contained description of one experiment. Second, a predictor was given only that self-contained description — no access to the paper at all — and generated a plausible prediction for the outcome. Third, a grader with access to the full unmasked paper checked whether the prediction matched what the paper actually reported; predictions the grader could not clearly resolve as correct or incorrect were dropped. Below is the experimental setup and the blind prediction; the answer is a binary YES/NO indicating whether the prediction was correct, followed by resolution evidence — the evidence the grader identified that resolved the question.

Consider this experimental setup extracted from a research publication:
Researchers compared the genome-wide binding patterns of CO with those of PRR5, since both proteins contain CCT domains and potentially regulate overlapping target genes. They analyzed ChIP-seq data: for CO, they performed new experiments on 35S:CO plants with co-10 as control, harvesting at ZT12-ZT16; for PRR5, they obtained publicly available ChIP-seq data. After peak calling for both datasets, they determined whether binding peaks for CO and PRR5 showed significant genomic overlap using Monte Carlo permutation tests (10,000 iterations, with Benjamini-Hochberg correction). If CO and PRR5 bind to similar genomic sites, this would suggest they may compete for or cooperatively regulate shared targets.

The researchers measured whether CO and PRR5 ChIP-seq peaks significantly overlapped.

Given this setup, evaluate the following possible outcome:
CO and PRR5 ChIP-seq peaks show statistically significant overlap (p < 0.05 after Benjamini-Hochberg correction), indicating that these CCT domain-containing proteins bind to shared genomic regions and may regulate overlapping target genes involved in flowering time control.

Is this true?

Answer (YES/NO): YES